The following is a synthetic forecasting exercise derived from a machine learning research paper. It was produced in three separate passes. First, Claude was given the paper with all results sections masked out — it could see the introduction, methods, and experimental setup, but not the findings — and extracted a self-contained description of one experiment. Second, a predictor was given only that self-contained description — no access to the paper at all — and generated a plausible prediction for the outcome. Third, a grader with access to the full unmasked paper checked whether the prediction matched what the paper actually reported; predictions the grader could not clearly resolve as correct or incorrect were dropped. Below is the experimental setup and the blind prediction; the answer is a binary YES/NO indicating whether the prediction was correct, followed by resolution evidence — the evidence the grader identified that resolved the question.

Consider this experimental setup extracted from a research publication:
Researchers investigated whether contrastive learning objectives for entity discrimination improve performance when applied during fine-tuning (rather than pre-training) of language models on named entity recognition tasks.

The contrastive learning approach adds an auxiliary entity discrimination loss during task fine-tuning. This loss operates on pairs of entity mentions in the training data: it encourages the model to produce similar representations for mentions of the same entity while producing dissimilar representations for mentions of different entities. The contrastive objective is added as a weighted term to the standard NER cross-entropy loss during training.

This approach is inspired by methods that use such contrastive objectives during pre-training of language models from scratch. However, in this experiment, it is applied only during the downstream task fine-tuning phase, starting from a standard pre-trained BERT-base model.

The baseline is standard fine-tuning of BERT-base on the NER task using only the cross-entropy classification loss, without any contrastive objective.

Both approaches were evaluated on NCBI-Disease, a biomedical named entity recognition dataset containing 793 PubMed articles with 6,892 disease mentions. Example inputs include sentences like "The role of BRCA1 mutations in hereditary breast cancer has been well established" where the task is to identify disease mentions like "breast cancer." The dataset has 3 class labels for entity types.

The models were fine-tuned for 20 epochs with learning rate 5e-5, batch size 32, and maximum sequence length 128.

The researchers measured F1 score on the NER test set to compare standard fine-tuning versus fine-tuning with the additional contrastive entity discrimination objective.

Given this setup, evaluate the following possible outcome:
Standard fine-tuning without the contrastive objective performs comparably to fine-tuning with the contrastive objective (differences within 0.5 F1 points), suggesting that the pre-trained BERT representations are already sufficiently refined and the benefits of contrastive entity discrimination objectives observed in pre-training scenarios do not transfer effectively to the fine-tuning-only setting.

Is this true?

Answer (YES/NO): NO